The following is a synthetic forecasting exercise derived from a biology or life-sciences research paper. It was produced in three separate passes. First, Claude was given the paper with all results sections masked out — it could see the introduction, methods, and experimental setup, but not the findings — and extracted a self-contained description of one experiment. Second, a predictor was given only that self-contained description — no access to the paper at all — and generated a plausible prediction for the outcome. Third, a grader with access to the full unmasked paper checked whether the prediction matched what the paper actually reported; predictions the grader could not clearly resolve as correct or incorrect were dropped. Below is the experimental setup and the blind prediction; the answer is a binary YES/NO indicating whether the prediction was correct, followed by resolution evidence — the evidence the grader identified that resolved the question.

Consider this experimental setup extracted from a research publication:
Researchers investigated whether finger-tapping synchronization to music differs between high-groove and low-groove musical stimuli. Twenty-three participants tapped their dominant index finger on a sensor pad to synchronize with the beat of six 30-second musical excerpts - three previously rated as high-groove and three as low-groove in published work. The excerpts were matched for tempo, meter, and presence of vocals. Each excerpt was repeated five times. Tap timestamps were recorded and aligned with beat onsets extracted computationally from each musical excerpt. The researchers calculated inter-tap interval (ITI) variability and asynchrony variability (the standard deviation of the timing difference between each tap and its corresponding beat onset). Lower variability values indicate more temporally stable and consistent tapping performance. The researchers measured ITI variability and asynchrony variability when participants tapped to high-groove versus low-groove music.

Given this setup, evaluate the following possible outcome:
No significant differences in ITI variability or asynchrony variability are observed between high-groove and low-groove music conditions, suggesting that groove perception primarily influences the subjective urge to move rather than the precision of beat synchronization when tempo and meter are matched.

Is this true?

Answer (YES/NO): NO